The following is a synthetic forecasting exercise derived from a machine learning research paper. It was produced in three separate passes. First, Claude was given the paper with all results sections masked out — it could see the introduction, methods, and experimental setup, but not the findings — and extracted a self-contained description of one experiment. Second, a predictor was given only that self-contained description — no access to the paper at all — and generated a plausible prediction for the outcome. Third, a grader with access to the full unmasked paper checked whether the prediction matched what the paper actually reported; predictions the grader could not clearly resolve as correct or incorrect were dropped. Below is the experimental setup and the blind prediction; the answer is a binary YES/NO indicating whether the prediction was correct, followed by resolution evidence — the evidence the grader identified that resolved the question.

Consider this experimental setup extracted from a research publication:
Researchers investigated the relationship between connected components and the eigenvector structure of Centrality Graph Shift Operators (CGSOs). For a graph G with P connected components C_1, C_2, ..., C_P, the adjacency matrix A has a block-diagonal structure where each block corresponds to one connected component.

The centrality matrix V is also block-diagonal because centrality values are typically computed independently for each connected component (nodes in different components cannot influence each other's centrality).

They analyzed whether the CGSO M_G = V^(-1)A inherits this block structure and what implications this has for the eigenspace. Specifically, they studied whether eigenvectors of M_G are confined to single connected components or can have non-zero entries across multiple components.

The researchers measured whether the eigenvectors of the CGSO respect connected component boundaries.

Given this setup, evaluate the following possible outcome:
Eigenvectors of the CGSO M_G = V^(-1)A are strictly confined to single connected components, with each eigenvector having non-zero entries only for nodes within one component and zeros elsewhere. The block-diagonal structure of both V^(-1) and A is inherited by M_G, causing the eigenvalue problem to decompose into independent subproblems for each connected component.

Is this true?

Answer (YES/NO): YES